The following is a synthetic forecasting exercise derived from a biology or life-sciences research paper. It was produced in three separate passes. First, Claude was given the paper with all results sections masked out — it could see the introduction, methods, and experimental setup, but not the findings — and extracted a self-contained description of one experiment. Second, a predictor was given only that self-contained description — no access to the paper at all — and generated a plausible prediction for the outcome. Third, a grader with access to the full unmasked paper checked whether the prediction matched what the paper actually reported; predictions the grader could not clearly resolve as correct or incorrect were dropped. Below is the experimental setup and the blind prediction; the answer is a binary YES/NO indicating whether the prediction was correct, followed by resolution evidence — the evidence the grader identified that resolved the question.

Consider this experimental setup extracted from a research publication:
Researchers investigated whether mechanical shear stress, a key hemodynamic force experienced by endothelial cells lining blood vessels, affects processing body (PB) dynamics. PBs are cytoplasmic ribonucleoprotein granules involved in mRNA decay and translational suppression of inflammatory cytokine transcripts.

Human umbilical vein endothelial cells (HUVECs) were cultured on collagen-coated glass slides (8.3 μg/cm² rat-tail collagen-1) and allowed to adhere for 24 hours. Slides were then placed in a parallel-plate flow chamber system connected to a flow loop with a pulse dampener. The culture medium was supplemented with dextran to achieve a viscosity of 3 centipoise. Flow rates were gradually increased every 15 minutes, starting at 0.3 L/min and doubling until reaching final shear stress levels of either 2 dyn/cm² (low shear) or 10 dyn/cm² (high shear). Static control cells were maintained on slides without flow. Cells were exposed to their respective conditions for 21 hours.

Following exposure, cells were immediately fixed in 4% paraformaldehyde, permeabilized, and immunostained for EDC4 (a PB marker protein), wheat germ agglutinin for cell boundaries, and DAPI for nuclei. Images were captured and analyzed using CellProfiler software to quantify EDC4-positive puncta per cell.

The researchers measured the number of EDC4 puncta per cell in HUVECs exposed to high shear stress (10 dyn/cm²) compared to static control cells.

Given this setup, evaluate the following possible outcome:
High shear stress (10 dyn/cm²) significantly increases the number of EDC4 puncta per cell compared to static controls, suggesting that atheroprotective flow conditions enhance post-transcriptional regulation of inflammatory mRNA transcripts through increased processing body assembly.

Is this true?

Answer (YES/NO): NO